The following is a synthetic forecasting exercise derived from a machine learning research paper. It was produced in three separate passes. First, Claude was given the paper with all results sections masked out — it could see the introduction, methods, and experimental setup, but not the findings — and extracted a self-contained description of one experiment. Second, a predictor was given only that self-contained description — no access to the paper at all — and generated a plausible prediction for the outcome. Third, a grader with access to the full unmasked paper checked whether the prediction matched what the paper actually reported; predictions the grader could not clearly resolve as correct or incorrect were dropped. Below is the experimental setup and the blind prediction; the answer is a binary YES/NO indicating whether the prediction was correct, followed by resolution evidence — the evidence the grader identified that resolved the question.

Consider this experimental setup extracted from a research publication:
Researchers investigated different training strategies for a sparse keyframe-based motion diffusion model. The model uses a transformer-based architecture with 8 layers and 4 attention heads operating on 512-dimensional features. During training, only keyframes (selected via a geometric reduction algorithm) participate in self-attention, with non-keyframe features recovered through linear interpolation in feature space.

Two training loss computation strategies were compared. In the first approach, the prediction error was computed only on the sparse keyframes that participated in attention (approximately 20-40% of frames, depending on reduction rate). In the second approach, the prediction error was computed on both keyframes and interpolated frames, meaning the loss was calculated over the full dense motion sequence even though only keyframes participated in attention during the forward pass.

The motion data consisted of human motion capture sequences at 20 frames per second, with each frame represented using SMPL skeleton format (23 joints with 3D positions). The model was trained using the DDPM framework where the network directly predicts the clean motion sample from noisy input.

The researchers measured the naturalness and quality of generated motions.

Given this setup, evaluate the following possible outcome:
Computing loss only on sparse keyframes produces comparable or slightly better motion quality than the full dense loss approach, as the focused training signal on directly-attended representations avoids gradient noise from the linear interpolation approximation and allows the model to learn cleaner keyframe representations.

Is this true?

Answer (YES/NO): NO